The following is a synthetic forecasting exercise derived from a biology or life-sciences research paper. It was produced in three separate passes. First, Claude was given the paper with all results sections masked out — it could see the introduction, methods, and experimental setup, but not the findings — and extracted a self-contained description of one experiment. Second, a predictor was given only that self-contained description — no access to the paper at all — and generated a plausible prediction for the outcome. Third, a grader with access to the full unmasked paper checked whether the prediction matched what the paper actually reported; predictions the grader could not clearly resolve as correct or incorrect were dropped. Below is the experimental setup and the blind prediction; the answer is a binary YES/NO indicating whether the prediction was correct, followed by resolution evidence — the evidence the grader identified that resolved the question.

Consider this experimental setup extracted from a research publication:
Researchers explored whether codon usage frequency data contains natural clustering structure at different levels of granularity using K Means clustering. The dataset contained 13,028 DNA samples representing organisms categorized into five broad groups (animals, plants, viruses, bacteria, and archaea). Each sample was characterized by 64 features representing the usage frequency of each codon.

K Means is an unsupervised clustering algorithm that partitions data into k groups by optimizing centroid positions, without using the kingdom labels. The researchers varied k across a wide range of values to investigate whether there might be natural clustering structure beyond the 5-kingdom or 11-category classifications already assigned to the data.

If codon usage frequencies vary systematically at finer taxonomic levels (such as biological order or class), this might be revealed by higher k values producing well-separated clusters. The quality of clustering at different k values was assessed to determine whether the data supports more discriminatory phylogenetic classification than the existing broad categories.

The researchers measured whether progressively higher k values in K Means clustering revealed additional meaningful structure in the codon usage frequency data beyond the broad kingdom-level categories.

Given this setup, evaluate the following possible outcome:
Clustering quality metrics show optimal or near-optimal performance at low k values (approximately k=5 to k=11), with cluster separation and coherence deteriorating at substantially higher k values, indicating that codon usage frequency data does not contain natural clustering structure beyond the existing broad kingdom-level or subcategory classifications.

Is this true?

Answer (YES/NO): NO